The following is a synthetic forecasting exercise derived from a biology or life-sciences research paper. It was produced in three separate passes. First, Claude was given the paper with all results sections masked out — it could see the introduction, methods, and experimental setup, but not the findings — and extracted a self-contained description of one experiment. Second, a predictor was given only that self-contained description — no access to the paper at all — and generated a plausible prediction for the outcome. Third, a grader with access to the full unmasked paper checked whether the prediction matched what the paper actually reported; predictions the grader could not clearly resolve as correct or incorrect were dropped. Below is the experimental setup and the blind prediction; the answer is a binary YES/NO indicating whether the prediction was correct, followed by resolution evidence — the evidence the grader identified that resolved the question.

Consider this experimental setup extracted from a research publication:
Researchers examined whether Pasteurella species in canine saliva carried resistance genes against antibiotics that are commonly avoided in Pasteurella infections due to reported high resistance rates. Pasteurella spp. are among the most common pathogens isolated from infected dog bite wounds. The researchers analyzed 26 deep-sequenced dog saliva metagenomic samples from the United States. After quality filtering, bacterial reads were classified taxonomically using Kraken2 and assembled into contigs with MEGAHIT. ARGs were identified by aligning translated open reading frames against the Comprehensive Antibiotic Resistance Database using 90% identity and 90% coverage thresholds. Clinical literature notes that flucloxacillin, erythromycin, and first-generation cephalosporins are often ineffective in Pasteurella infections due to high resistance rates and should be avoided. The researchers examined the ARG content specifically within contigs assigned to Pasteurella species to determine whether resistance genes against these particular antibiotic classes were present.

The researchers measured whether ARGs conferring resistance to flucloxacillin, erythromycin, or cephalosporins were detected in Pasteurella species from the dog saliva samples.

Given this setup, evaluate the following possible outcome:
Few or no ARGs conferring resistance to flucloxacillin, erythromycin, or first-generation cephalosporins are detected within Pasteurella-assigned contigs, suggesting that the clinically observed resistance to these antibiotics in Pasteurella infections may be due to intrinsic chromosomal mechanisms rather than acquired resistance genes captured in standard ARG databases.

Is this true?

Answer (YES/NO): YES